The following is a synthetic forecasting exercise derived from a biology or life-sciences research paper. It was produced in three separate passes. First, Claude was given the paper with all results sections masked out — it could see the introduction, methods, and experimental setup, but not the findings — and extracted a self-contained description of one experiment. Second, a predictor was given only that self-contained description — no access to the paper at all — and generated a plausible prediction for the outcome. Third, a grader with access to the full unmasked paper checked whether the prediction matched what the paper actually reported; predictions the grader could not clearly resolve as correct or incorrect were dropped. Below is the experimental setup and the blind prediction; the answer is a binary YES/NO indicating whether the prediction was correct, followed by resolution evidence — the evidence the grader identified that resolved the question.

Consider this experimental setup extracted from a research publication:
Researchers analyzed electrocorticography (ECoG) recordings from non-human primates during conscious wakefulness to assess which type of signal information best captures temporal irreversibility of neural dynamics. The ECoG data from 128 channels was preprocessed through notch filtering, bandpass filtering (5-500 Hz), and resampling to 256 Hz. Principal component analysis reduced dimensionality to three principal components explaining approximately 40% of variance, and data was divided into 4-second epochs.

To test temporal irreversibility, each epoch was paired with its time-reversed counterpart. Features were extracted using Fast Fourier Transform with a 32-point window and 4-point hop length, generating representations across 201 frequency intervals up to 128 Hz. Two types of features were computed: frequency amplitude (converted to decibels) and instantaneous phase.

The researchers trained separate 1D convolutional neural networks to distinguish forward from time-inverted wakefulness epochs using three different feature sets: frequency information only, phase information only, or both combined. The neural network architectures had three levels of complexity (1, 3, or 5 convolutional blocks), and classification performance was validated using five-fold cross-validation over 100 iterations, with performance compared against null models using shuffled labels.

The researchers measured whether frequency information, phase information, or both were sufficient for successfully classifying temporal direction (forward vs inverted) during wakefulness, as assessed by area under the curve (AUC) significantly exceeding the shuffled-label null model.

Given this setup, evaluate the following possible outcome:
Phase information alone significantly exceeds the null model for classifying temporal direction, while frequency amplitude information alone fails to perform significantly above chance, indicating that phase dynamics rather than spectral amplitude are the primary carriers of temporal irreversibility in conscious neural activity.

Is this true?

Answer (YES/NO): NO